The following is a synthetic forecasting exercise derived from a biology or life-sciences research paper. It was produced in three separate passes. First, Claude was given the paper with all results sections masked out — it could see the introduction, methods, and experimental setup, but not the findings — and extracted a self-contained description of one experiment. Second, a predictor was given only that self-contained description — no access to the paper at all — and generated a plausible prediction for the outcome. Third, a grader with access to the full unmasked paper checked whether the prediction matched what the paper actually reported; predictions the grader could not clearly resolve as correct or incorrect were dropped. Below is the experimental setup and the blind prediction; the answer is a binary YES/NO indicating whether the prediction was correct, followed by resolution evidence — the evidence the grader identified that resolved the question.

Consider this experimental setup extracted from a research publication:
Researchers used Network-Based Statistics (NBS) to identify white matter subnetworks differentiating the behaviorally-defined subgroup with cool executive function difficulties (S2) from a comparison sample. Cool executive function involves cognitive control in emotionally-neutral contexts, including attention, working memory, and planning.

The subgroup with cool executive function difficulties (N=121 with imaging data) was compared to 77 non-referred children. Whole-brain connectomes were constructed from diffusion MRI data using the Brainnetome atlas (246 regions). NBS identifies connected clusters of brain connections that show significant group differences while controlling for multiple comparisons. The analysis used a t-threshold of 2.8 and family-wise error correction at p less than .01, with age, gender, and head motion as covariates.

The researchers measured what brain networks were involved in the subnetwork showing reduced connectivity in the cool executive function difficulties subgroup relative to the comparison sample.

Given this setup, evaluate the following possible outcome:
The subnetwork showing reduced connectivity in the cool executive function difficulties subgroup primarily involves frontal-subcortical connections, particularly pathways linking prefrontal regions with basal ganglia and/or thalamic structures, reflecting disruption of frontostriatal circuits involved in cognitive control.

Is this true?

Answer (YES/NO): NO